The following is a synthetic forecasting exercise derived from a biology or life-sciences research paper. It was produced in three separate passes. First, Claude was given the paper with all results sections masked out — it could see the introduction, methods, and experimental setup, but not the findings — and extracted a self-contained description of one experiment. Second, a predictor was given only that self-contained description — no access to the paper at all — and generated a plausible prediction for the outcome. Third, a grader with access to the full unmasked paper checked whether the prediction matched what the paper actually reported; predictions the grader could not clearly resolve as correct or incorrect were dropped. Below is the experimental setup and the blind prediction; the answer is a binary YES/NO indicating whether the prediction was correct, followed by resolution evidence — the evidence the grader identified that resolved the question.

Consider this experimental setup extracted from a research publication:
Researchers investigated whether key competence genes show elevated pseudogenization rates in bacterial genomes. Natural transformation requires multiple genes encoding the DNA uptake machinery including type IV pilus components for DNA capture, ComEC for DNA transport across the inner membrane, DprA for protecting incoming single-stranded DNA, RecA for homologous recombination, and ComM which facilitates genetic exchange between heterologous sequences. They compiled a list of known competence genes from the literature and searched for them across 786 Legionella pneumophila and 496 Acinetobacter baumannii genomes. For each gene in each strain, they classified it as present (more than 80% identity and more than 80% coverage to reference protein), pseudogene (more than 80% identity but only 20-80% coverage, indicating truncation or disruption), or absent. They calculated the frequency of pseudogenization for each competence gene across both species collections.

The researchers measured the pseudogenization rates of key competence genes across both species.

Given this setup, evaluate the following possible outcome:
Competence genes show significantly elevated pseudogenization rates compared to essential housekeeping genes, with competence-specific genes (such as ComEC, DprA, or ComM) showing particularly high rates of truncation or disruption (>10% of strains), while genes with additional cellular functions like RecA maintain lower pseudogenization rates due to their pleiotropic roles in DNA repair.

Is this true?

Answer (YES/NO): NO